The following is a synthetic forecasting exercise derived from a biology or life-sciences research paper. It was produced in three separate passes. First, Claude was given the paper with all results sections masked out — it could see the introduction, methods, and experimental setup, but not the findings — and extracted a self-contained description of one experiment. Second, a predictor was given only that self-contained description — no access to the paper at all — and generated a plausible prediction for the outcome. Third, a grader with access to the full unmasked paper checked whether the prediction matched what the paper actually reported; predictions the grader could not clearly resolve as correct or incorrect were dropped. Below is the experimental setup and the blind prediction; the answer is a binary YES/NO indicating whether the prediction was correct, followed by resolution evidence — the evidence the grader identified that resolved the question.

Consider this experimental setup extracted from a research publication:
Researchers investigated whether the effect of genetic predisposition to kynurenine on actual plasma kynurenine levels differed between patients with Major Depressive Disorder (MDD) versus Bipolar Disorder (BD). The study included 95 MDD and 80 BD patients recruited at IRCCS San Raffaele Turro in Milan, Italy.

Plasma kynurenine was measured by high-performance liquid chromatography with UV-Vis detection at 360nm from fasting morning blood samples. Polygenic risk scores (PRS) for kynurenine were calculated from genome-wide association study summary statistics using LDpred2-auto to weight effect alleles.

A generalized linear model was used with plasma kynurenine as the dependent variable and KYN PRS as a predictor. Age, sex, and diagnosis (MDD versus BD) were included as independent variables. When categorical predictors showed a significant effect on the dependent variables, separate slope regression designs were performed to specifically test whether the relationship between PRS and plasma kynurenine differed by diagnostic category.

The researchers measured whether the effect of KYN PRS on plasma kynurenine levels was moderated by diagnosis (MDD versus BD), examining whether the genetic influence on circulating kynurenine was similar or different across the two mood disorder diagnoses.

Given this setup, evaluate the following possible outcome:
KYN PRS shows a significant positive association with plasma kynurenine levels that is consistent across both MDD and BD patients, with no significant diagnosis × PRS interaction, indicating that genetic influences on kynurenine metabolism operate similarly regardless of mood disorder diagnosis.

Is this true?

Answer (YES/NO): NO